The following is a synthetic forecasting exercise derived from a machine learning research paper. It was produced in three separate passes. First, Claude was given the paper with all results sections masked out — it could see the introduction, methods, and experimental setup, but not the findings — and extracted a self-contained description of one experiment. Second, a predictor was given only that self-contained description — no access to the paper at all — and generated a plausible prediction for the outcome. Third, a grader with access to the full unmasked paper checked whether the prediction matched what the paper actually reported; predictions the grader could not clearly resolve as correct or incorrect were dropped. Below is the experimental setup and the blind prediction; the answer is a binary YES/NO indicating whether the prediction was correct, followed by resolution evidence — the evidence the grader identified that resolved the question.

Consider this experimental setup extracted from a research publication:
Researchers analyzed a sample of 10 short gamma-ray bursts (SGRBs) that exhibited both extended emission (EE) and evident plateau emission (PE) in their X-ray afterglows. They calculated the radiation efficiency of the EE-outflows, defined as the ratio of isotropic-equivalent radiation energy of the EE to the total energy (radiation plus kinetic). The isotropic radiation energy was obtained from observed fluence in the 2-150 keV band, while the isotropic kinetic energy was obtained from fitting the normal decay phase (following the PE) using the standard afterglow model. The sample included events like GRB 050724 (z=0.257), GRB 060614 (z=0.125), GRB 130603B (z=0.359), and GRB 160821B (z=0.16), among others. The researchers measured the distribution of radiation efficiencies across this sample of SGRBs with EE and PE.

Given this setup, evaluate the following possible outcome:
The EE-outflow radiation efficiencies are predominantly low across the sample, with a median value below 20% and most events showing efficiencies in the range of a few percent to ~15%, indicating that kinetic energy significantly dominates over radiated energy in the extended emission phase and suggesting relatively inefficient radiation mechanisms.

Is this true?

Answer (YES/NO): NO